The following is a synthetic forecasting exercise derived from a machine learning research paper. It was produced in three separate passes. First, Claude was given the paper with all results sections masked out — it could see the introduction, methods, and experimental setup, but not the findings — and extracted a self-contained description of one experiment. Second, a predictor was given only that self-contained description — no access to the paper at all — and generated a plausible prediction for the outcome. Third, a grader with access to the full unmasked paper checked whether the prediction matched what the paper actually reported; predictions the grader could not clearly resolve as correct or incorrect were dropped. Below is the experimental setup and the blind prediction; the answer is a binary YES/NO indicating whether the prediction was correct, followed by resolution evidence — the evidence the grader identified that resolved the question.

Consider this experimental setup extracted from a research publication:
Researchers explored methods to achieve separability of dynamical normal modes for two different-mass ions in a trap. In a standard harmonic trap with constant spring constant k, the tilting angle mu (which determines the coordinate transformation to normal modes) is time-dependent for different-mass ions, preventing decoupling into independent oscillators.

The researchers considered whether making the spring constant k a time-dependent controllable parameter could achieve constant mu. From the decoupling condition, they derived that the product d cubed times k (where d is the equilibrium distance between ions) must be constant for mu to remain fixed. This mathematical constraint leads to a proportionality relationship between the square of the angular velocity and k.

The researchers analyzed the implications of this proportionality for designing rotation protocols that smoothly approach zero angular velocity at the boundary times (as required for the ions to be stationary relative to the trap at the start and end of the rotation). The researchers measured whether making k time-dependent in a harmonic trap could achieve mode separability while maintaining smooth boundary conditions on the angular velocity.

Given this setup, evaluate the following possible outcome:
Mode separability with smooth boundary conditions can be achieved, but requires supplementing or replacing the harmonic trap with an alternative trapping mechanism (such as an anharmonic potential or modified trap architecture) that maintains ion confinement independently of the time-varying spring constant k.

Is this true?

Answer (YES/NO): YES